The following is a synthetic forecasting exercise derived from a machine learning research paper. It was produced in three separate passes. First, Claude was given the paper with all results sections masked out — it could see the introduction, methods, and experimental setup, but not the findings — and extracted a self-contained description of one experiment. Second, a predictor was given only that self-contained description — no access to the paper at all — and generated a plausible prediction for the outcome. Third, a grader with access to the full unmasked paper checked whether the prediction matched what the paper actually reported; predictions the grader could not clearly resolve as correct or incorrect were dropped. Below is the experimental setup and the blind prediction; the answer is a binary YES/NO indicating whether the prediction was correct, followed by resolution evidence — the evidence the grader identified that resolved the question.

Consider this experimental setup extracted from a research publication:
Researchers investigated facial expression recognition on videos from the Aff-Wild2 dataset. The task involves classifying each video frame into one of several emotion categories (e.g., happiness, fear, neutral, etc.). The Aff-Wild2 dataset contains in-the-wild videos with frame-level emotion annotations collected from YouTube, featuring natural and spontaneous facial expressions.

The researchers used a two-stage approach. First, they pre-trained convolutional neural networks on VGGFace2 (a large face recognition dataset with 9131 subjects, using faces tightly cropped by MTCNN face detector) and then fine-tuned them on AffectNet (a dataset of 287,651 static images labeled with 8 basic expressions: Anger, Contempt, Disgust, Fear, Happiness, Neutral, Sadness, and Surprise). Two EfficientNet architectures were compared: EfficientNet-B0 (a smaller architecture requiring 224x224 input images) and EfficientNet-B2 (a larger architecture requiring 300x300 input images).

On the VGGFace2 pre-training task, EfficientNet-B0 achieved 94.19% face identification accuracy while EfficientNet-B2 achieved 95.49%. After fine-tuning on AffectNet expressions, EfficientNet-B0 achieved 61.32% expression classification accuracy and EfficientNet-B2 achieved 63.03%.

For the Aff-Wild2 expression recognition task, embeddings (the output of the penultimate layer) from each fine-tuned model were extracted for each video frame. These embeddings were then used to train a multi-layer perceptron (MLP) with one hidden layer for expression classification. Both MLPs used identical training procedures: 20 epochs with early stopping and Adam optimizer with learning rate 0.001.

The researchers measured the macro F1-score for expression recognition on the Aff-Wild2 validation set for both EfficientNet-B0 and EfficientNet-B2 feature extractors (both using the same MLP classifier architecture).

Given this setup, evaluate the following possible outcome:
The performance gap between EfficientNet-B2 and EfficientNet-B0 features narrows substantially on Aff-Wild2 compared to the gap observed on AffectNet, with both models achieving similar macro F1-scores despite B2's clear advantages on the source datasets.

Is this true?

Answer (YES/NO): NO